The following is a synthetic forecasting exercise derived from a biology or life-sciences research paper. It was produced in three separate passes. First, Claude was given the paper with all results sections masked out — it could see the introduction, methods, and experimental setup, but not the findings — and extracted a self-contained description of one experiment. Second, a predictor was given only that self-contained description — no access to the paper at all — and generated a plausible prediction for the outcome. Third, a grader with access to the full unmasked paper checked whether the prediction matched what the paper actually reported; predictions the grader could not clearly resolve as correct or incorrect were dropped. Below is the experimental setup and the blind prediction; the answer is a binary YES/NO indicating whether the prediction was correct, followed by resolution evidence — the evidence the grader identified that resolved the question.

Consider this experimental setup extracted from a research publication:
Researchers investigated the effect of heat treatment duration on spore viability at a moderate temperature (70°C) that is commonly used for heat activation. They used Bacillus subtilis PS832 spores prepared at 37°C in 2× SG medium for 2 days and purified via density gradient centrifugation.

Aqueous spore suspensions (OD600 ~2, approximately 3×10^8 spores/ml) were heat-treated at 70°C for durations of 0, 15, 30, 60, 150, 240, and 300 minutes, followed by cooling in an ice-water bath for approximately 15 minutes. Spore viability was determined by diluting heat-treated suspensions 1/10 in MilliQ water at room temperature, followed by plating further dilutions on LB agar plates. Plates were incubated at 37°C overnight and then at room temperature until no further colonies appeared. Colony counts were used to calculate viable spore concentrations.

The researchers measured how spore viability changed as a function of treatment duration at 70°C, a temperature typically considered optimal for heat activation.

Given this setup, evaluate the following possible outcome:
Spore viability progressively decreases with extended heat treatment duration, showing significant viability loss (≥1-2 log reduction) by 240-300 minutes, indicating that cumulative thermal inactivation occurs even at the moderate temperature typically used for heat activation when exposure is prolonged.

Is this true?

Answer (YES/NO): NO